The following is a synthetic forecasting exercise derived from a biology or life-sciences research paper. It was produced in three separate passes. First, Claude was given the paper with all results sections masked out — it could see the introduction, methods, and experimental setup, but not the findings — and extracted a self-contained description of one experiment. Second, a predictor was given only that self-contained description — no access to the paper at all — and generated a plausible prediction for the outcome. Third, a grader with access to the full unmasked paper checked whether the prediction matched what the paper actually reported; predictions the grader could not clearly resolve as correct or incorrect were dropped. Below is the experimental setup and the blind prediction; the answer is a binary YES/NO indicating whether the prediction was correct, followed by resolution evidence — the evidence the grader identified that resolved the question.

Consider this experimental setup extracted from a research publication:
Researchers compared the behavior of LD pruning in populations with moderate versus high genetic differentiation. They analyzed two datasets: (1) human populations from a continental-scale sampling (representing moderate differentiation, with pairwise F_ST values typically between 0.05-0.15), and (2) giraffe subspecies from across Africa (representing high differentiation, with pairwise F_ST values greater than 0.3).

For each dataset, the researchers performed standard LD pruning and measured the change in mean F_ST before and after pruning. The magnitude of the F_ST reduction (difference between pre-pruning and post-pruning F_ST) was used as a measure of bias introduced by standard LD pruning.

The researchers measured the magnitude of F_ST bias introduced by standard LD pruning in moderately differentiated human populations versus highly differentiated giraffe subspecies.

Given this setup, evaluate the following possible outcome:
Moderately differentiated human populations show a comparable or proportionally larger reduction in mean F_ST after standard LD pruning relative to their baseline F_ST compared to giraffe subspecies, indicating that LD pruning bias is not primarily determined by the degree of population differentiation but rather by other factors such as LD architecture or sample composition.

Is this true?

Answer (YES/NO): NO